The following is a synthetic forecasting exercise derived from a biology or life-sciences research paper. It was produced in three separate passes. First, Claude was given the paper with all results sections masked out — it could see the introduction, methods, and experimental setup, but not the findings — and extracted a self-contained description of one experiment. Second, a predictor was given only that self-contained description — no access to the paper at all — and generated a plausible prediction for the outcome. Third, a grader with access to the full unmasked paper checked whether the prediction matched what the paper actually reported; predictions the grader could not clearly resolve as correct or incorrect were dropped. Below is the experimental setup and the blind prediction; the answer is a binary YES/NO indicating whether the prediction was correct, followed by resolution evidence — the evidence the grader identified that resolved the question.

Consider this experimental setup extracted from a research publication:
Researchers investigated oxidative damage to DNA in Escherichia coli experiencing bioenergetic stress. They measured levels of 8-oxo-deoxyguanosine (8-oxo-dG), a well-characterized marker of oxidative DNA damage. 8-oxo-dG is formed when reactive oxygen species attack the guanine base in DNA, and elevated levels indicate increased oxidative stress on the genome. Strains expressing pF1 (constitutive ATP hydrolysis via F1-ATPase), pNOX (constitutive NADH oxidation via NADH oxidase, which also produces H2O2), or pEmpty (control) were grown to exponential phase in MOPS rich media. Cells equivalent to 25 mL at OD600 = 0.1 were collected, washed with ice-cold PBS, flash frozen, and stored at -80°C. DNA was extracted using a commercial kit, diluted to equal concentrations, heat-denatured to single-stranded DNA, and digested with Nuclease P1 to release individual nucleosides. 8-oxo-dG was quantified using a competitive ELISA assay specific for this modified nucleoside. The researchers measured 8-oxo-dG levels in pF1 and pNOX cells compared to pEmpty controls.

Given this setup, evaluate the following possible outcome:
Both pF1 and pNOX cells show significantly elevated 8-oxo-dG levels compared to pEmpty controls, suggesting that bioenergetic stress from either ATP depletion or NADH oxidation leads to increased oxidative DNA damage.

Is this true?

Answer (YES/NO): YES